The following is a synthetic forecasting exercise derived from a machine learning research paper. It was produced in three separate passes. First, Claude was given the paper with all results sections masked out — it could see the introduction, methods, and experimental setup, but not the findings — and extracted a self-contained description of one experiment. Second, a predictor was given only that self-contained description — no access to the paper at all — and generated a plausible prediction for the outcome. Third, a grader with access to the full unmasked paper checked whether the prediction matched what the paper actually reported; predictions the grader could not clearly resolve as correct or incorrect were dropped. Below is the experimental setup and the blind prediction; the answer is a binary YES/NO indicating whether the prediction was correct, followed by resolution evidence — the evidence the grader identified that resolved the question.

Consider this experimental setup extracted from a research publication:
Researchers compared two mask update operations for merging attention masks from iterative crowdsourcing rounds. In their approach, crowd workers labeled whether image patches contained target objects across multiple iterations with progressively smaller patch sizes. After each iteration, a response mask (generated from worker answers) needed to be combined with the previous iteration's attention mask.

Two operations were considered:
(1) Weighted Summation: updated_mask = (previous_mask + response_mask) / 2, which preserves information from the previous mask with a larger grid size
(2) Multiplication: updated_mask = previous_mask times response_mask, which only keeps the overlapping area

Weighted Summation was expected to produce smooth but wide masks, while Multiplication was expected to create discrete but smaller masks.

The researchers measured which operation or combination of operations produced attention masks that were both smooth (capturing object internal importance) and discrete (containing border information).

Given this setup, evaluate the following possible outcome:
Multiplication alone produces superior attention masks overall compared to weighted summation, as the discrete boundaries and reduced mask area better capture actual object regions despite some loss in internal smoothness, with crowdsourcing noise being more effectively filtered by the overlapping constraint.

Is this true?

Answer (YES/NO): NO